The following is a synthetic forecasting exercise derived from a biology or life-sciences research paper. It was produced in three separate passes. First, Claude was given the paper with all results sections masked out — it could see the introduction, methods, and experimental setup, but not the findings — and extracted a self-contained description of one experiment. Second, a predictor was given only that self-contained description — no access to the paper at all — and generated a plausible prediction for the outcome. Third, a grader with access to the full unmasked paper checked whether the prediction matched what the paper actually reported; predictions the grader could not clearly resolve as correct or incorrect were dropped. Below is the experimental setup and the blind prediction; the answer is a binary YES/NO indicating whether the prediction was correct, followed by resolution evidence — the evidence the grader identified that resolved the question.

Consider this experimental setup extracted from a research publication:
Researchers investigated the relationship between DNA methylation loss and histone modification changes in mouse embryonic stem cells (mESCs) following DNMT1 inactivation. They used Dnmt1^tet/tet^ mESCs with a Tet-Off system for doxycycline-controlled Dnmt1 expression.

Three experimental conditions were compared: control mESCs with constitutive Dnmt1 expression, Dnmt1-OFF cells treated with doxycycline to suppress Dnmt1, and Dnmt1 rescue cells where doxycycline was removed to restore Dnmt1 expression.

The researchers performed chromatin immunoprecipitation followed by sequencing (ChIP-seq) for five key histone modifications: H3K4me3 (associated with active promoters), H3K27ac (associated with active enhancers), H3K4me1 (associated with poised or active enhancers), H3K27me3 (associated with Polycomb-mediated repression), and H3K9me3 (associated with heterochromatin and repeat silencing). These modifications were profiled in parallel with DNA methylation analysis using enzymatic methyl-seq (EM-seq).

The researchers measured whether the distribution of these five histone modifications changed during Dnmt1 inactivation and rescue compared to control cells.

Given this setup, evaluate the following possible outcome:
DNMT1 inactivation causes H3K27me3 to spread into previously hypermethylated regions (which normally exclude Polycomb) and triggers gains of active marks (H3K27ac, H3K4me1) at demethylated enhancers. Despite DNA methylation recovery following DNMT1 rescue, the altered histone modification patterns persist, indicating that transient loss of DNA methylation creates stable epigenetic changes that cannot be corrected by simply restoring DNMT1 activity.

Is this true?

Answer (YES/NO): NO